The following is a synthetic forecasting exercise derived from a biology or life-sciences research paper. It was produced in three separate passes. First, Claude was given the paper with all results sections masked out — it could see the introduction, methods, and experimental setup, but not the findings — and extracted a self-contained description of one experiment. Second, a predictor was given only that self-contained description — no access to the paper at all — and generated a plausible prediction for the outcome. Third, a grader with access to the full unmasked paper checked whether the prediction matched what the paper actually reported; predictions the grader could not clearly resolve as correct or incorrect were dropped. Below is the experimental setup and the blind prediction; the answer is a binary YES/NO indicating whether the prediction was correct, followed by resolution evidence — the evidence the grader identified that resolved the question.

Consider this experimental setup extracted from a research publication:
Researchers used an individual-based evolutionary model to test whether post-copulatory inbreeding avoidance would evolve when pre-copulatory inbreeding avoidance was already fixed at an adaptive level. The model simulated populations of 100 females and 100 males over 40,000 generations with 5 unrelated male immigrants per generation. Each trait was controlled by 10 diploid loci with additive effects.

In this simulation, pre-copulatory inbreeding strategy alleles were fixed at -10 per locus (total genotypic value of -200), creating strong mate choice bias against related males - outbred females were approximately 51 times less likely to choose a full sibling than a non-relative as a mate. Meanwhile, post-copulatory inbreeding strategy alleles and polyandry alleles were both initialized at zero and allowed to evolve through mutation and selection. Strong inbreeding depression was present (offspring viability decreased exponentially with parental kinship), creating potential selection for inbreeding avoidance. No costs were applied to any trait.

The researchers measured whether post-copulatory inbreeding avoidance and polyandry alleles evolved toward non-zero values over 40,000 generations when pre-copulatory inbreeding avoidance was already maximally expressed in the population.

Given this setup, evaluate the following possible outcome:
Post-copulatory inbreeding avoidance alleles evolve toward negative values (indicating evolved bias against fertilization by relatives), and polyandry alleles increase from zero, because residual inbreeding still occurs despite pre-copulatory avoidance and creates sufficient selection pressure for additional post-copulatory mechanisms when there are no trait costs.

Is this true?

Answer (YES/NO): NO